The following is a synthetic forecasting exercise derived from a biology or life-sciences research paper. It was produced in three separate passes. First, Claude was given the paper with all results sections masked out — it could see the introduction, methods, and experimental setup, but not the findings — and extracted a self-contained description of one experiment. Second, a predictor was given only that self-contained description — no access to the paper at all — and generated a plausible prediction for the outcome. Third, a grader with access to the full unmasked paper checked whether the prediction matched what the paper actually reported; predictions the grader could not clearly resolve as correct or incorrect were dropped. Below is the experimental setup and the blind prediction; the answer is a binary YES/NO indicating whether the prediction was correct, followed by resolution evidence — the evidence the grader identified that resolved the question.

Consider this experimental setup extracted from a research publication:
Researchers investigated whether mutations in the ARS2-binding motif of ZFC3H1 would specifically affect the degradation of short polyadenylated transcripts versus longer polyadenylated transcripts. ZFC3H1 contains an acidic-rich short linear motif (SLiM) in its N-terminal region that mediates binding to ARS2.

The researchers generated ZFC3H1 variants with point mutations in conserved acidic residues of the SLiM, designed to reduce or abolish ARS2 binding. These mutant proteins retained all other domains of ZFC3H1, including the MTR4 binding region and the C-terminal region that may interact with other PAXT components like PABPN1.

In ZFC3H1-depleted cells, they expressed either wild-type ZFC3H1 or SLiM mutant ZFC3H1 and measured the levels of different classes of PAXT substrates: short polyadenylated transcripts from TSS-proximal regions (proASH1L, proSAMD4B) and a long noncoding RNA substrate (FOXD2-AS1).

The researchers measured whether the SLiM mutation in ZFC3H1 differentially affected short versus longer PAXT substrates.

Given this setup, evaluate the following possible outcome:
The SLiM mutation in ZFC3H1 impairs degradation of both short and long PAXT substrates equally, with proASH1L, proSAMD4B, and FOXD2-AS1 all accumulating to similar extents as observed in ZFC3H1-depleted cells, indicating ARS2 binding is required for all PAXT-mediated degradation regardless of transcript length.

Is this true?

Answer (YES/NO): NO